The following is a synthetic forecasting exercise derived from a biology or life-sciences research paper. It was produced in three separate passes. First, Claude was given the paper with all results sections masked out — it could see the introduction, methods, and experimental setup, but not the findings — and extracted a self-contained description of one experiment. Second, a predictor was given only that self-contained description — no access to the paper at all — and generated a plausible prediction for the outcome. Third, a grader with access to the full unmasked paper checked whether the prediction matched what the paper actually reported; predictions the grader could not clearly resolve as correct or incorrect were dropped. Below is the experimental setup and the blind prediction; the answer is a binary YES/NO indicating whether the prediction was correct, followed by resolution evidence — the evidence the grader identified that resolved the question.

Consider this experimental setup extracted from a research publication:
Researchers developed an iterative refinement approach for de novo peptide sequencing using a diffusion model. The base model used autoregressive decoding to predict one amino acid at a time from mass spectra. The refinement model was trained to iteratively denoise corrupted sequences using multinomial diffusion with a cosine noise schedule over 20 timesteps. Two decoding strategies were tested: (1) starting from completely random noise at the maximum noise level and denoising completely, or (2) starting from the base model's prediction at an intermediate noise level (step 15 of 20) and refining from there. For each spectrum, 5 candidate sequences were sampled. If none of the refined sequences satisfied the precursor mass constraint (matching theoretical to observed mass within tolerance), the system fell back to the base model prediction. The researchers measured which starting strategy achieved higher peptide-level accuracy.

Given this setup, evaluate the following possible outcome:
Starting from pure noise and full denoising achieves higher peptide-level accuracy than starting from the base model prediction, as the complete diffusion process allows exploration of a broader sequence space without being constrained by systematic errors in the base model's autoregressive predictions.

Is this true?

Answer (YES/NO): NO